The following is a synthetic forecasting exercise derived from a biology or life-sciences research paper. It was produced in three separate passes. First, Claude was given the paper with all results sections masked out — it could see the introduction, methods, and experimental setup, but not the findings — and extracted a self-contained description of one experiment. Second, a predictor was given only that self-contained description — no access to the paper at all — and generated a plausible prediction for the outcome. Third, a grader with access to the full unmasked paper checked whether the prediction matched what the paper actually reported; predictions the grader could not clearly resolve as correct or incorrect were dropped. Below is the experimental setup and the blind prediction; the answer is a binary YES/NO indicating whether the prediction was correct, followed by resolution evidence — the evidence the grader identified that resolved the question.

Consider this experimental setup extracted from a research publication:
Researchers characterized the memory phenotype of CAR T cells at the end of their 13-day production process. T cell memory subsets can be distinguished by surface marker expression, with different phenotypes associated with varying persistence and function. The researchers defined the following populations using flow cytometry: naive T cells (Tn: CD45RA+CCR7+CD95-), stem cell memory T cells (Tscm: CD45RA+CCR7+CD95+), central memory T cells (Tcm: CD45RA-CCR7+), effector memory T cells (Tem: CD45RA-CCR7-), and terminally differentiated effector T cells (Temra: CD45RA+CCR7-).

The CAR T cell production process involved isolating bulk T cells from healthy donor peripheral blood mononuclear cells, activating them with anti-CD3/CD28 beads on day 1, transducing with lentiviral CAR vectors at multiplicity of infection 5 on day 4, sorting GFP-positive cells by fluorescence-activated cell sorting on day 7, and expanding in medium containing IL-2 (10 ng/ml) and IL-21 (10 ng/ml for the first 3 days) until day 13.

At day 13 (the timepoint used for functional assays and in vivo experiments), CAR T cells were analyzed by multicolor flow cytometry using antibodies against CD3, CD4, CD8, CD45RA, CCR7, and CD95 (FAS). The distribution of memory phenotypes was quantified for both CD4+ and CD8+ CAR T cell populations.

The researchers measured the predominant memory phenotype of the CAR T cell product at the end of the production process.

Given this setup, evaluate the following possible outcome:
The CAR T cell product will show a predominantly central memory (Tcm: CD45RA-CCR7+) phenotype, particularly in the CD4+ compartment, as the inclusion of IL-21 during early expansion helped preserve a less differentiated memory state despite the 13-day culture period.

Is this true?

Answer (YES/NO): YES